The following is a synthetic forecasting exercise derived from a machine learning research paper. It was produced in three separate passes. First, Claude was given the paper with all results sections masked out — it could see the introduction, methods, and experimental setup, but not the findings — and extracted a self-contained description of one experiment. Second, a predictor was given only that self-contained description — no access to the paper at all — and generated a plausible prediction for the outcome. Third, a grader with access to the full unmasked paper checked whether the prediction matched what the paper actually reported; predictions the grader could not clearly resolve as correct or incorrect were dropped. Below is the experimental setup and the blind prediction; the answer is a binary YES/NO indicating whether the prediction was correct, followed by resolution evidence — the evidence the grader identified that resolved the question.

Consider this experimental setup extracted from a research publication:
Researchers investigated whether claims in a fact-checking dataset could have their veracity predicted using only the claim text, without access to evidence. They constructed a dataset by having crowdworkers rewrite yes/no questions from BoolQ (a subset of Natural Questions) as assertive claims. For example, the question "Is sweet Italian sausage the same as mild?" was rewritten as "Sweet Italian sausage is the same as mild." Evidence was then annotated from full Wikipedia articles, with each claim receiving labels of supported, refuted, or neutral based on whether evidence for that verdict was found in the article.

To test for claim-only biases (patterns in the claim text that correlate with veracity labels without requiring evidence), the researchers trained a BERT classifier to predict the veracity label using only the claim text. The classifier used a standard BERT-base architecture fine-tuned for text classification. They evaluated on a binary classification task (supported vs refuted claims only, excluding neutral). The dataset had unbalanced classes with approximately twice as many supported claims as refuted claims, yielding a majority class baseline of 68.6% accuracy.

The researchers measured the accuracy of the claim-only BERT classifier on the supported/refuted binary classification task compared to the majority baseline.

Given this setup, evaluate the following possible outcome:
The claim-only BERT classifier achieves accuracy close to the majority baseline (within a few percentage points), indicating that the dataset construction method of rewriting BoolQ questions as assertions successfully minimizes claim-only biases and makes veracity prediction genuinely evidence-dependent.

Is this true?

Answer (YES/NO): YES